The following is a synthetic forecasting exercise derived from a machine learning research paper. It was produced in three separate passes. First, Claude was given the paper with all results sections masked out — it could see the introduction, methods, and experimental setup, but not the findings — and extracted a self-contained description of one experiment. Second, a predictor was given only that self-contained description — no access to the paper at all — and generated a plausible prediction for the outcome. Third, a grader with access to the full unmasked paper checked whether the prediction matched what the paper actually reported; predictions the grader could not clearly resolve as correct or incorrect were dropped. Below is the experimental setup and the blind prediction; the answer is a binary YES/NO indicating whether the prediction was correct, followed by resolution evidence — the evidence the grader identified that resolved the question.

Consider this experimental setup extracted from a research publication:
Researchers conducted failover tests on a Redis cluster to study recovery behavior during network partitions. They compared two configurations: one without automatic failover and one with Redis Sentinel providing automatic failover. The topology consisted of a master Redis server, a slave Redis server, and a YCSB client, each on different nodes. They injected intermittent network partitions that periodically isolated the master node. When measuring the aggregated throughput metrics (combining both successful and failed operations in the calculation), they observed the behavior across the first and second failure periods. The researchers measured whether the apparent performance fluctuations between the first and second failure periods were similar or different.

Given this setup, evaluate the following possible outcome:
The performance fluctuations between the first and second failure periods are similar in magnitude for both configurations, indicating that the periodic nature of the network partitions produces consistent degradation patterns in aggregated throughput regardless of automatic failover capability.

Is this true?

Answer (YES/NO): NO